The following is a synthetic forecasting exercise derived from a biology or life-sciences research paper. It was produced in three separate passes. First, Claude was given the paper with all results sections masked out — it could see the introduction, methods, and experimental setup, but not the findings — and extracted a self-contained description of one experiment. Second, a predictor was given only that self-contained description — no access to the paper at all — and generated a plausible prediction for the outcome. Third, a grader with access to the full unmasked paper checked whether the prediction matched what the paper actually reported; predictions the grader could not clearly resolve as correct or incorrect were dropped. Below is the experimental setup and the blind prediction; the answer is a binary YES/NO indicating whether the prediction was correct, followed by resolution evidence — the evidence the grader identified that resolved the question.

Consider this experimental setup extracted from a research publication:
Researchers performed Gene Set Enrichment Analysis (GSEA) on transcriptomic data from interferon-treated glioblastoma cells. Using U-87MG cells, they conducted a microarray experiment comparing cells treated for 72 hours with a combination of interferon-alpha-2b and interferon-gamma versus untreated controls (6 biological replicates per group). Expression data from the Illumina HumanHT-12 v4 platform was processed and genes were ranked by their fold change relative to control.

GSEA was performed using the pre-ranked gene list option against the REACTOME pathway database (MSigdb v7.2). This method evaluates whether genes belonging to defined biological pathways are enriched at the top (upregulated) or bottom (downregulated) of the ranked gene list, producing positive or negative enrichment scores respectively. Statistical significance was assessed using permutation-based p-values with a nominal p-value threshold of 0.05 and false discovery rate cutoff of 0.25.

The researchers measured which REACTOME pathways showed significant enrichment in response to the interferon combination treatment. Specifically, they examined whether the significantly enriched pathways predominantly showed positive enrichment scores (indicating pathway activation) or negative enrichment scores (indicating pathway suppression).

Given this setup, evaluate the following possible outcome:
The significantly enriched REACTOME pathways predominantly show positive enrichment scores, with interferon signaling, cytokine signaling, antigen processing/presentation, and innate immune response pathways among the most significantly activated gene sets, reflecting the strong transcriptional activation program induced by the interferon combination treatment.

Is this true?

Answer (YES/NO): NO